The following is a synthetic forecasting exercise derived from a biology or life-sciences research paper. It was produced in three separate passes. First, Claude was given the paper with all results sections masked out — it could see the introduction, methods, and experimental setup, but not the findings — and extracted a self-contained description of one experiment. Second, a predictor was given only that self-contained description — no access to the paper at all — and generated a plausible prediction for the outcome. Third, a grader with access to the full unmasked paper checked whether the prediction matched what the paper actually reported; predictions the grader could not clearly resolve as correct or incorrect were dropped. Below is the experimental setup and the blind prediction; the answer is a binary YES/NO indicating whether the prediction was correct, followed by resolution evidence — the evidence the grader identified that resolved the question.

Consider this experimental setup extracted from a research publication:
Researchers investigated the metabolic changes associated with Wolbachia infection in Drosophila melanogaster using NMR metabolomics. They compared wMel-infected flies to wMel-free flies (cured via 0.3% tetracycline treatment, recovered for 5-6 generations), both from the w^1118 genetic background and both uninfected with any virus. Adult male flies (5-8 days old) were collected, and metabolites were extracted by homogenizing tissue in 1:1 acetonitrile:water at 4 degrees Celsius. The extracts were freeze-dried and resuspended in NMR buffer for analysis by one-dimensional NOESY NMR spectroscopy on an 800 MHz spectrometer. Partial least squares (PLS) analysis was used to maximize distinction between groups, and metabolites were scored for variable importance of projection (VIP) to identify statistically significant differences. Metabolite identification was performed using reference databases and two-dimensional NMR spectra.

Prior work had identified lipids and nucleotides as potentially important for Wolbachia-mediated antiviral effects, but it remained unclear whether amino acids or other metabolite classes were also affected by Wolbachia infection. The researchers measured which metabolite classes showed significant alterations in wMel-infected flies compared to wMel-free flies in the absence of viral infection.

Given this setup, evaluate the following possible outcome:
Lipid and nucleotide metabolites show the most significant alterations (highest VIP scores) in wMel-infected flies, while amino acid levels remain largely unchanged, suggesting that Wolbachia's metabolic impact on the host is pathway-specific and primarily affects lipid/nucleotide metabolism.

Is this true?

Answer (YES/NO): NO